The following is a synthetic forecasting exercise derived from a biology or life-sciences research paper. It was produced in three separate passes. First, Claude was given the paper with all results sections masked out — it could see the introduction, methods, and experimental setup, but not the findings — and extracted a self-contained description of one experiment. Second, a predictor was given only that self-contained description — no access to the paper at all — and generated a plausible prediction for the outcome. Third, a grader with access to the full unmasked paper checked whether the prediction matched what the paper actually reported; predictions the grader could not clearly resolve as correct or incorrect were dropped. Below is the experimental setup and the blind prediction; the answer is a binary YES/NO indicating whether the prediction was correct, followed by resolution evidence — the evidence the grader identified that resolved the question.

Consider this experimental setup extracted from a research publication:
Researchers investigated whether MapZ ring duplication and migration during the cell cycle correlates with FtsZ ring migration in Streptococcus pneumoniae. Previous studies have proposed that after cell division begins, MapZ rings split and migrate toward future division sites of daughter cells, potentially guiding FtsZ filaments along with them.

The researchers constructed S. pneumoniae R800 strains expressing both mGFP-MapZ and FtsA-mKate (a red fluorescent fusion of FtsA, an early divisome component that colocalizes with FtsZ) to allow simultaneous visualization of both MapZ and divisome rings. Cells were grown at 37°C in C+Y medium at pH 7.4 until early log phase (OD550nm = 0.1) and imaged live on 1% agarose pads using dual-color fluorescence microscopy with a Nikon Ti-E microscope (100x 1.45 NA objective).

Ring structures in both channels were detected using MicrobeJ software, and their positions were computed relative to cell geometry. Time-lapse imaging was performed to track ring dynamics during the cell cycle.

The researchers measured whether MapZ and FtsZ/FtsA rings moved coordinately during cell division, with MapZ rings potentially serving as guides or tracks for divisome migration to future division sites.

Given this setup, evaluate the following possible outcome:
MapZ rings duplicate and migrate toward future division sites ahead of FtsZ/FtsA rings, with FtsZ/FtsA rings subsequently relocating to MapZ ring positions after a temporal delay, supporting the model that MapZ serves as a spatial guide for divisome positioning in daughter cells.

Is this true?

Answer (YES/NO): YES